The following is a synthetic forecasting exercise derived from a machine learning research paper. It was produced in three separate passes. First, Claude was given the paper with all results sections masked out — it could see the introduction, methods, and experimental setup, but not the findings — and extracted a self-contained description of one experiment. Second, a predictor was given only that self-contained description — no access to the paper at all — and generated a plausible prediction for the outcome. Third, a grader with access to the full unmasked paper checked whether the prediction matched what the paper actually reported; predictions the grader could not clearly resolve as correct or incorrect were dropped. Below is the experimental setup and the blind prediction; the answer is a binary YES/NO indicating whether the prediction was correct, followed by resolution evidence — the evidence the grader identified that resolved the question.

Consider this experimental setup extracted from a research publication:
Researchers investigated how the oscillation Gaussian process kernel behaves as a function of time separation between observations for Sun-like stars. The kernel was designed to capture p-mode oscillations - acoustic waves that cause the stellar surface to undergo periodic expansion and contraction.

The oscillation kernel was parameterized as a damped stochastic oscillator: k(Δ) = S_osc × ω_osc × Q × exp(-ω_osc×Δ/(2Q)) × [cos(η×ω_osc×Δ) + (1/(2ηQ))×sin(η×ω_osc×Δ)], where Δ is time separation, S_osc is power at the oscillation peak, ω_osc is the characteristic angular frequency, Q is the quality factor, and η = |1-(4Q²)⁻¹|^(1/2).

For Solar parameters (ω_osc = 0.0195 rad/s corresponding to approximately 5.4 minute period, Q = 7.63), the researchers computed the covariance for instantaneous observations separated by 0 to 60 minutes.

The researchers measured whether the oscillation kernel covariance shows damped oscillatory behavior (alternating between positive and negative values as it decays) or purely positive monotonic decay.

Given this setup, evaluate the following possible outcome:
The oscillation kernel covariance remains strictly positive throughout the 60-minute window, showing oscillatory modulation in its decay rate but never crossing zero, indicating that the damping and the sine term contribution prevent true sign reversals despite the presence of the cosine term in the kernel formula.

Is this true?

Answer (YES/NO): NO